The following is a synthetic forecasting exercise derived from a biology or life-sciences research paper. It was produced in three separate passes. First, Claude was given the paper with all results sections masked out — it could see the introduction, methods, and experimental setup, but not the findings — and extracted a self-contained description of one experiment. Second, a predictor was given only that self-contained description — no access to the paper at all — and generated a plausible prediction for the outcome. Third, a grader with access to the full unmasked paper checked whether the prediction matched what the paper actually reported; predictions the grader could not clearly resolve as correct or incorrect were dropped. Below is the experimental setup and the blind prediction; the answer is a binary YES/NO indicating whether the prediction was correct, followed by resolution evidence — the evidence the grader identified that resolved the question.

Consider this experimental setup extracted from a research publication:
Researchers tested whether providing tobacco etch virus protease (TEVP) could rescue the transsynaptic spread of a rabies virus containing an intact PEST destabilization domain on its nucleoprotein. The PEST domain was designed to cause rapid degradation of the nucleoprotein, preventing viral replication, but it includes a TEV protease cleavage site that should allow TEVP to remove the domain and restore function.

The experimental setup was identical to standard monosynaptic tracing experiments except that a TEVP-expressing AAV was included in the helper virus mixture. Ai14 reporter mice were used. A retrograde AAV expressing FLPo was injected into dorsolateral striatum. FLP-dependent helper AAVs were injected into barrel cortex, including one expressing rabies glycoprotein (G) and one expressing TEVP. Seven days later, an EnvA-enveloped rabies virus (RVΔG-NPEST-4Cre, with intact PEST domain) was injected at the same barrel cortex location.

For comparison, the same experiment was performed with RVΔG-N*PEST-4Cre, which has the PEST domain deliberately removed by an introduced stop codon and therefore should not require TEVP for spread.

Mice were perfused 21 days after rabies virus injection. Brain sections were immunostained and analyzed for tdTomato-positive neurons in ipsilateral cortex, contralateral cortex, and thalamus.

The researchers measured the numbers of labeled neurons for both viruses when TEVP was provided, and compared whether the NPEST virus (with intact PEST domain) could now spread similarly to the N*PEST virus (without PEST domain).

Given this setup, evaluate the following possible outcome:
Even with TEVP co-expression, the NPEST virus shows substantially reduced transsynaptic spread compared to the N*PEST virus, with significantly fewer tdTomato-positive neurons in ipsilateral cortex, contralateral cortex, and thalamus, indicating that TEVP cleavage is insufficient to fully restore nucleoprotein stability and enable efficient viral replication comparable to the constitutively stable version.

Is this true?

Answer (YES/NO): NO